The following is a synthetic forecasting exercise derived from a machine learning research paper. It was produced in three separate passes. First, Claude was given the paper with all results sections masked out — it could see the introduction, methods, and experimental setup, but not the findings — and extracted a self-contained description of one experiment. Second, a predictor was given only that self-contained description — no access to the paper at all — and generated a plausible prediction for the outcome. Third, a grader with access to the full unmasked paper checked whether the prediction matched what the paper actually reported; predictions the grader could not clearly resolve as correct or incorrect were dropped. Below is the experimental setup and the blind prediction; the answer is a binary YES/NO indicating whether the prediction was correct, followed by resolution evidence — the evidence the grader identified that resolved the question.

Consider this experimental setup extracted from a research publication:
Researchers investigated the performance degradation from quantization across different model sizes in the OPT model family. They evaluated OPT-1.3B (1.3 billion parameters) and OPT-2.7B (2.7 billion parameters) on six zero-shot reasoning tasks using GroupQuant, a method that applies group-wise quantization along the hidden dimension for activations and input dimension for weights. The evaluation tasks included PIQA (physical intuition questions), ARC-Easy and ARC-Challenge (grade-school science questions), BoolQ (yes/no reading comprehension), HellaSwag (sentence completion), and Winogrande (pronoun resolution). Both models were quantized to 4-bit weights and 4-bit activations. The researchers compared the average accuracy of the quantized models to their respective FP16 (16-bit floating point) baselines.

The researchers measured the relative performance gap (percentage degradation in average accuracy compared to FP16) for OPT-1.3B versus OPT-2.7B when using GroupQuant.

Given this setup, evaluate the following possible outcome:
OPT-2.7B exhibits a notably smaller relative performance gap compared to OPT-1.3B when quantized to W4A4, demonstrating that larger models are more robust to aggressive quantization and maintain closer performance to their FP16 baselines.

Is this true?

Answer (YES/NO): YES